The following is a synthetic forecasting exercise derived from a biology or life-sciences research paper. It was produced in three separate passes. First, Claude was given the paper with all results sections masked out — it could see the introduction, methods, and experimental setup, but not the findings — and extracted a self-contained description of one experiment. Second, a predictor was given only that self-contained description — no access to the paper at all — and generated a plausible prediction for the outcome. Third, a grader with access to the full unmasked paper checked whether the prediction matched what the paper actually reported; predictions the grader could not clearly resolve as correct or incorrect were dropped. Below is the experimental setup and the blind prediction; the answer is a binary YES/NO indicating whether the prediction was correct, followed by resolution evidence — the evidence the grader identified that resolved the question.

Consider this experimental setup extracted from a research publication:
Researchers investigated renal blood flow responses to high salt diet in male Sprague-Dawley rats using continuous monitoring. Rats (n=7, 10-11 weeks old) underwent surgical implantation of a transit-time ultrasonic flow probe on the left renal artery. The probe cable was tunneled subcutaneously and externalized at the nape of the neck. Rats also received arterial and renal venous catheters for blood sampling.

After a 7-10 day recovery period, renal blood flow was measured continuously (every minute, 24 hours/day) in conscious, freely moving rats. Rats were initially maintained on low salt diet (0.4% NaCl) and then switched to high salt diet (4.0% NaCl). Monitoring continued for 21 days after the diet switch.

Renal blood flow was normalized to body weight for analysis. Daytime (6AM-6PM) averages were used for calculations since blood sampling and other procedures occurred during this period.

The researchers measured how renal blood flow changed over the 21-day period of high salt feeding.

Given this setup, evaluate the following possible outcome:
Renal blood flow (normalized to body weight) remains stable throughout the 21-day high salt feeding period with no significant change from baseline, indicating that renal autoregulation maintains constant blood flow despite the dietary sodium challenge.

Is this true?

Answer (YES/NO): NO